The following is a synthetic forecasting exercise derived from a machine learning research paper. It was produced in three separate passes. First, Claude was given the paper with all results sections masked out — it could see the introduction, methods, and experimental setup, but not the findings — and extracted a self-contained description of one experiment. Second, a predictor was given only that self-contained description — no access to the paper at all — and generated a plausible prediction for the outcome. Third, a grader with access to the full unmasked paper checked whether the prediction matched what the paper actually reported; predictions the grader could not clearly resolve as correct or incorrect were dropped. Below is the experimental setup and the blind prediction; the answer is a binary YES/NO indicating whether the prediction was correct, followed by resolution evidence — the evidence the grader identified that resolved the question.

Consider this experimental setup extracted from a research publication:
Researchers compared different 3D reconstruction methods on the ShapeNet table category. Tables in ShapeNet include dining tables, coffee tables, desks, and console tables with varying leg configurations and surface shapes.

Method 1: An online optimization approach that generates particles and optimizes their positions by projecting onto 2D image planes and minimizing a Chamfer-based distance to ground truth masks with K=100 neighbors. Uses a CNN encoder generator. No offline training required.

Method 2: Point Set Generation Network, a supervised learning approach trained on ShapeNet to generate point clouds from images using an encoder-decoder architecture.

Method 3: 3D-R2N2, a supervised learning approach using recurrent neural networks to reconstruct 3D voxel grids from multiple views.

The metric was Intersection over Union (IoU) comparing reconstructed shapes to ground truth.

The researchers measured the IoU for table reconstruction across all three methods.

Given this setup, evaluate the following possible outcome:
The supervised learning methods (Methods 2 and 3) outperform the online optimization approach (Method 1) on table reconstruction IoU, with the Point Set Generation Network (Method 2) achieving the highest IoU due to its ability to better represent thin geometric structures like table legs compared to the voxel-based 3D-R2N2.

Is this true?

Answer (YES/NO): NO